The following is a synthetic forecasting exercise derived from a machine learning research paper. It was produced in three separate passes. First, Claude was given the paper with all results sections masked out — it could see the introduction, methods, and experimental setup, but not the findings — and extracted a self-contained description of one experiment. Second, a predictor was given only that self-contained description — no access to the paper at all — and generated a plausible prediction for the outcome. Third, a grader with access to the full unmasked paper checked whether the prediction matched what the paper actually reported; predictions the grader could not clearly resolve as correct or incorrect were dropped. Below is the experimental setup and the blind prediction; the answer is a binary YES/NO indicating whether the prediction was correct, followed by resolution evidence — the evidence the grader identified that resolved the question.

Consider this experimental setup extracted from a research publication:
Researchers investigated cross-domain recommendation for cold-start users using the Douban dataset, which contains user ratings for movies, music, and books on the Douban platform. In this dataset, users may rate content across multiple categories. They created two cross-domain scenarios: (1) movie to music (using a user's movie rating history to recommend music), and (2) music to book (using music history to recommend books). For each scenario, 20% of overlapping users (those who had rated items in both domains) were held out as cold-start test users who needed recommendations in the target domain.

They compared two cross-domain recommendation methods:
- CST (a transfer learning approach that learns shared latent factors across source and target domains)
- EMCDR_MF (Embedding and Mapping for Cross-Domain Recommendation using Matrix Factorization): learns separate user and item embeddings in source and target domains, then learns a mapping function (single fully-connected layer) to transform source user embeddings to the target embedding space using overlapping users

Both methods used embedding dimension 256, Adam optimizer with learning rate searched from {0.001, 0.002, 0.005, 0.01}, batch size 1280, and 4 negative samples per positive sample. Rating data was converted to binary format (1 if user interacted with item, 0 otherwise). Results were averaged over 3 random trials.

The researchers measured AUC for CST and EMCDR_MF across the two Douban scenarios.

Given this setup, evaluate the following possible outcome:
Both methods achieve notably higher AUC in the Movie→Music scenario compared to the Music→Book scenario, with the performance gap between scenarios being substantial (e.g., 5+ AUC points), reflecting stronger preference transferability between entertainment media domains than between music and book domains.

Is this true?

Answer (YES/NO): NO